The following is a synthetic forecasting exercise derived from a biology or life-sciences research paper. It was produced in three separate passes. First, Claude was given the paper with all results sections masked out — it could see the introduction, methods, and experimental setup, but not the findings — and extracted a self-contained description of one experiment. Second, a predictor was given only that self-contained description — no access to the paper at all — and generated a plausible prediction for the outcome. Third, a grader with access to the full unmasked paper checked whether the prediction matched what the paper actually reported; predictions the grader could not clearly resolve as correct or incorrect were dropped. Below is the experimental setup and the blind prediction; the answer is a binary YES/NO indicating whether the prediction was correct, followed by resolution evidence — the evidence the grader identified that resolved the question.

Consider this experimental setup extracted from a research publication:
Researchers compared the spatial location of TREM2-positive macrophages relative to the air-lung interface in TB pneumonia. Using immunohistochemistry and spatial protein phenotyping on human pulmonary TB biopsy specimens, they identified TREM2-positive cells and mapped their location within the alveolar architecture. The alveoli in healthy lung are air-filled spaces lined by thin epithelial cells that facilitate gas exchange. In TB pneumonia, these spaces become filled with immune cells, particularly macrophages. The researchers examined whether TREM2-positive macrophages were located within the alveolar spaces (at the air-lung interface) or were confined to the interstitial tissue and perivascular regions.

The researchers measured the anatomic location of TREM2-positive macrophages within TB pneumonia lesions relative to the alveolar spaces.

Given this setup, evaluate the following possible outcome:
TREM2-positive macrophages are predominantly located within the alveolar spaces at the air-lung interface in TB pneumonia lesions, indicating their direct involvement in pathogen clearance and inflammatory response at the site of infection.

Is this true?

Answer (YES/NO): NO